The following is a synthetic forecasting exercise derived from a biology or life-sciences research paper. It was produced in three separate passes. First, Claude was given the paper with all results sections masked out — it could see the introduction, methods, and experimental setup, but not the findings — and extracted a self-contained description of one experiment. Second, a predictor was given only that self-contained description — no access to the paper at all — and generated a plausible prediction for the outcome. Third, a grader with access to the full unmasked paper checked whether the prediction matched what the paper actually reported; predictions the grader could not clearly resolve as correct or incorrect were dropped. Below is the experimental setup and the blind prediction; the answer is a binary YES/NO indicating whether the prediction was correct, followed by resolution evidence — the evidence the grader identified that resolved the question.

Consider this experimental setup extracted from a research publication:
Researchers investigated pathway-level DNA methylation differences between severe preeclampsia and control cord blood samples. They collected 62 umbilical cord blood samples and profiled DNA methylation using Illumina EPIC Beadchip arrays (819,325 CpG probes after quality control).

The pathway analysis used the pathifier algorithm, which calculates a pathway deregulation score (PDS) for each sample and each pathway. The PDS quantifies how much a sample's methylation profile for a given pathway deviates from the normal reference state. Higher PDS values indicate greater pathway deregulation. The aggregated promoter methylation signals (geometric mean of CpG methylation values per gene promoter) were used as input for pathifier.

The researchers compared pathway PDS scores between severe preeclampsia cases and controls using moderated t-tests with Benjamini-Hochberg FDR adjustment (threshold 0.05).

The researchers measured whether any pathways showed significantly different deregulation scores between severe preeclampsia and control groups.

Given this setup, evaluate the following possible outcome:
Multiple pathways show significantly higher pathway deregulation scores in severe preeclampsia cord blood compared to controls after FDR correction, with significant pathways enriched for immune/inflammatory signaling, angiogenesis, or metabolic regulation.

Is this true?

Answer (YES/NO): NO